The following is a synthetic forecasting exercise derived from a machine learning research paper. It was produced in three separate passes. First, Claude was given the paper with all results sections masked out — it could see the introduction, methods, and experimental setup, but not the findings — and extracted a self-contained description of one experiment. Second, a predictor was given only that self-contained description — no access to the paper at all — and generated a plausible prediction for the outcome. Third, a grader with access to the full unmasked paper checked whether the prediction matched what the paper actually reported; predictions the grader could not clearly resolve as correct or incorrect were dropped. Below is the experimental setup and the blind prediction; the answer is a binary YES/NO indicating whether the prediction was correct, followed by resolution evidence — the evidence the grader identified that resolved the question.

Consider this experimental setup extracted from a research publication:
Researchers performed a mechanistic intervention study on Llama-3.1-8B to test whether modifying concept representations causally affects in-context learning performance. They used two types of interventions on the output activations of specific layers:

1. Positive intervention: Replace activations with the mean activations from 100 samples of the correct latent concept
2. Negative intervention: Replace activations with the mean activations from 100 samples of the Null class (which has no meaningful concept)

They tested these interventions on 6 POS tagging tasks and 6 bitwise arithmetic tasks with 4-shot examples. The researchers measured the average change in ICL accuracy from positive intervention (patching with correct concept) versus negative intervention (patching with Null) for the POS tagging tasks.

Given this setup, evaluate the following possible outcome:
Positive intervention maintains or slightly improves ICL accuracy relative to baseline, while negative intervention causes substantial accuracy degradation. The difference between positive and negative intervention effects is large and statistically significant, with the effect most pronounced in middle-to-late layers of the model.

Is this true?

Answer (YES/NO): NO